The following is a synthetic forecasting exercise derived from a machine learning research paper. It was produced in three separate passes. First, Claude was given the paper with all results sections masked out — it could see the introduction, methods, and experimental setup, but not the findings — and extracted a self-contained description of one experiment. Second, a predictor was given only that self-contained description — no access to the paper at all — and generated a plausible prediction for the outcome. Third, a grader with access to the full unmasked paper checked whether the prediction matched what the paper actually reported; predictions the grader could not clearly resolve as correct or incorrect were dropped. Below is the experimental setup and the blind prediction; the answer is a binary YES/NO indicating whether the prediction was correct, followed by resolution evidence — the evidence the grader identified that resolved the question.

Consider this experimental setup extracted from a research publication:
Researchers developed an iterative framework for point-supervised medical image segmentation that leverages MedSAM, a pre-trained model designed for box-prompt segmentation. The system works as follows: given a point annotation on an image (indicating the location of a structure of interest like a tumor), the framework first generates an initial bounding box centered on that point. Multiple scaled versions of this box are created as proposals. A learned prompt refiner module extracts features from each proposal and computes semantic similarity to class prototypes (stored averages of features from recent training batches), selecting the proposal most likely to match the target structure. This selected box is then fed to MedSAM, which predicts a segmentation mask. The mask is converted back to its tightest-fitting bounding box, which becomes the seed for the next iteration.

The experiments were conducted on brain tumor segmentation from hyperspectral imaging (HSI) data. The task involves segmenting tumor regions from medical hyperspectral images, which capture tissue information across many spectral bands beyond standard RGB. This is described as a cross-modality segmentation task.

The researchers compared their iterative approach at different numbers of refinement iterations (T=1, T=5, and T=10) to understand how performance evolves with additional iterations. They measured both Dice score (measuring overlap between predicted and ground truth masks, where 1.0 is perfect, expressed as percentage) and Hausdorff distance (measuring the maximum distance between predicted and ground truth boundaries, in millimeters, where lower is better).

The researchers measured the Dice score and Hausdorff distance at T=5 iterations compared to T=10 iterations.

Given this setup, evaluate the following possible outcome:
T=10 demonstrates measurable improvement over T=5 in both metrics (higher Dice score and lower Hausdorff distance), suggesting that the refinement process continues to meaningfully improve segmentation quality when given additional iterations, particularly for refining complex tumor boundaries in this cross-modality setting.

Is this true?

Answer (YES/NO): NO